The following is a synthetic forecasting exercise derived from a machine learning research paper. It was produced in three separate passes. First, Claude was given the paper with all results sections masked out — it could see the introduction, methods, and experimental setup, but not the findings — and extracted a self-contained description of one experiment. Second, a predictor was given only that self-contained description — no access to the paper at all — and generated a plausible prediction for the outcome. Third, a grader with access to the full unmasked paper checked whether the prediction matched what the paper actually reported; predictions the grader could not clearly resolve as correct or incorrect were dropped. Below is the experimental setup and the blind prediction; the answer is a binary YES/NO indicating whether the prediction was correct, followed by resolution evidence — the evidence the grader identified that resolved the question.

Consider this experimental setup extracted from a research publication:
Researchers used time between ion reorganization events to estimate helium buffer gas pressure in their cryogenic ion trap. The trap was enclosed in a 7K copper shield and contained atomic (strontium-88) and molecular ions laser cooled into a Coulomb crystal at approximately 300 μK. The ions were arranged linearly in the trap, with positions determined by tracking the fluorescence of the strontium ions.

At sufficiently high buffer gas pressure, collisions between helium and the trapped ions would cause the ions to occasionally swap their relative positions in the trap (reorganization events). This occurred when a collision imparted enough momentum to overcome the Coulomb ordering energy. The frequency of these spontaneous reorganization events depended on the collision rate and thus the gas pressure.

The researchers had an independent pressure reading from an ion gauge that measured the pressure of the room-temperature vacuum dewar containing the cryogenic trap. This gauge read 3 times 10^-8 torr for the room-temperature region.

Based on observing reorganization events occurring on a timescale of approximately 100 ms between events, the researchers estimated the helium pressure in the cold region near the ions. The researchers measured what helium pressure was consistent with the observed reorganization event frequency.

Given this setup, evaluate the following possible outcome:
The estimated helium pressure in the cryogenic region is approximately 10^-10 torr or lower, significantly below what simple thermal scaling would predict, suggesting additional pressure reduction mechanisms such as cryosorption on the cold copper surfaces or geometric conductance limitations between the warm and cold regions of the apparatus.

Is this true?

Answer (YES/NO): NO